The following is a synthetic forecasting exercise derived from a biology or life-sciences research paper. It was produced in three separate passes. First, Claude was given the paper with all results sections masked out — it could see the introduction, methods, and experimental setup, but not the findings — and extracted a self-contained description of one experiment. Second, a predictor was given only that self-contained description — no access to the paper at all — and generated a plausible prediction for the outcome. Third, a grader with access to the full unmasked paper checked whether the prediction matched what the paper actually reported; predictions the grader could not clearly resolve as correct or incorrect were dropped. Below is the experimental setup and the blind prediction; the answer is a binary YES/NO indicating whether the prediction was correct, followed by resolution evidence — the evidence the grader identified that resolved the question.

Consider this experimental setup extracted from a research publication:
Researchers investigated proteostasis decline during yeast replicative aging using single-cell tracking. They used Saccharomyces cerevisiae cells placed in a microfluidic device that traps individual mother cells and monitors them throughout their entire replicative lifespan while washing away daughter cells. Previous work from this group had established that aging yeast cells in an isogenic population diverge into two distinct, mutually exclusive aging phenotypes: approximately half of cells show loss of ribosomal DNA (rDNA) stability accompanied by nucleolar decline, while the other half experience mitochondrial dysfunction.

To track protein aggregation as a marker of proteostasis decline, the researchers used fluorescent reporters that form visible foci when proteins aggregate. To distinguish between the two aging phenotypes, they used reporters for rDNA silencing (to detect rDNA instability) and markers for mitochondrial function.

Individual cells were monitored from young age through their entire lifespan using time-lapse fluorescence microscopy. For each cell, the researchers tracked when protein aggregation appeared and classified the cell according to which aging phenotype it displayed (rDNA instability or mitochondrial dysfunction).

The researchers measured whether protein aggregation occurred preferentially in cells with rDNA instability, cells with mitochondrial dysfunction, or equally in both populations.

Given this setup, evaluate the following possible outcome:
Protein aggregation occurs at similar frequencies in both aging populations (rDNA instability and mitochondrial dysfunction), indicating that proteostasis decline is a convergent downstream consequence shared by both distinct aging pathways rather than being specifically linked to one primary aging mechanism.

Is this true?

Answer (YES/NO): NO